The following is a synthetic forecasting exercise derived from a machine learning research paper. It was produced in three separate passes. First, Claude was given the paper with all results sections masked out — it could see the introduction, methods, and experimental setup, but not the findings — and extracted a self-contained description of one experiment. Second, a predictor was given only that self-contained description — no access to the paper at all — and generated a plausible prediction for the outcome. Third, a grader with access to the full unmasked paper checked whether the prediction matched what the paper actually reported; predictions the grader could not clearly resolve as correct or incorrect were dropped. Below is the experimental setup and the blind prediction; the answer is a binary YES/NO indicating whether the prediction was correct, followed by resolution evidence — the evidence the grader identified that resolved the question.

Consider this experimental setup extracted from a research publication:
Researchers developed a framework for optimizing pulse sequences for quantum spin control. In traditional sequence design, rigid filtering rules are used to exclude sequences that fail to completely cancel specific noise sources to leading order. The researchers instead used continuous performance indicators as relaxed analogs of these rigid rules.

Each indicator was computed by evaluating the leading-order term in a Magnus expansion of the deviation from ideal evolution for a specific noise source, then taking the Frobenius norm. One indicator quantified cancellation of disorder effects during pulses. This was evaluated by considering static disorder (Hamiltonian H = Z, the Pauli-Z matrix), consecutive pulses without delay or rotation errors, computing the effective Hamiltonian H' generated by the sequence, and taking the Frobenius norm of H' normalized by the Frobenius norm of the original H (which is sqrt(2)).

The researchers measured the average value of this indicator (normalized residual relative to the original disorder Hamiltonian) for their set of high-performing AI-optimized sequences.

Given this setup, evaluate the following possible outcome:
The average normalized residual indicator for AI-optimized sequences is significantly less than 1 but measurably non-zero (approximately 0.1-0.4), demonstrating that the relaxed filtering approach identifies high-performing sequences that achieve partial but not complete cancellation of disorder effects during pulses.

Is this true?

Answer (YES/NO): NO